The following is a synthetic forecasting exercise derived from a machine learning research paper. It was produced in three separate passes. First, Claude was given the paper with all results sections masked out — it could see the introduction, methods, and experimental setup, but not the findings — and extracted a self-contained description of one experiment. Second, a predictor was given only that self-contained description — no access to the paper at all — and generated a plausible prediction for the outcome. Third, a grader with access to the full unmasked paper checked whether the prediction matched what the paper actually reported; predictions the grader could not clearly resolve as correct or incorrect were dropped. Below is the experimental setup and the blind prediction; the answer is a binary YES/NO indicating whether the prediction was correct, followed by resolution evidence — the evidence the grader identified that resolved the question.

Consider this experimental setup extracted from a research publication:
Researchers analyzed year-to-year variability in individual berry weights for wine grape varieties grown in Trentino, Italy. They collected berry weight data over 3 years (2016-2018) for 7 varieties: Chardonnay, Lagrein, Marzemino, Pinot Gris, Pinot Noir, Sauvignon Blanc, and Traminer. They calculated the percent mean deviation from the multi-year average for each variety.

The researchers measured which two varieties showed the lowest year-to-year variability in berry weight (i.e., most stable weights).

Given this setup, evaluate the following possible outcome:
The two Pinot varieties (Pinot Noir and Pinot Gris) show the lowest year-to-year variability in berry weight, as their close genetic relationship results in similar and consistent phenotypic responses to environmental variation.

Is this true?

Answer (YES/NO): NO